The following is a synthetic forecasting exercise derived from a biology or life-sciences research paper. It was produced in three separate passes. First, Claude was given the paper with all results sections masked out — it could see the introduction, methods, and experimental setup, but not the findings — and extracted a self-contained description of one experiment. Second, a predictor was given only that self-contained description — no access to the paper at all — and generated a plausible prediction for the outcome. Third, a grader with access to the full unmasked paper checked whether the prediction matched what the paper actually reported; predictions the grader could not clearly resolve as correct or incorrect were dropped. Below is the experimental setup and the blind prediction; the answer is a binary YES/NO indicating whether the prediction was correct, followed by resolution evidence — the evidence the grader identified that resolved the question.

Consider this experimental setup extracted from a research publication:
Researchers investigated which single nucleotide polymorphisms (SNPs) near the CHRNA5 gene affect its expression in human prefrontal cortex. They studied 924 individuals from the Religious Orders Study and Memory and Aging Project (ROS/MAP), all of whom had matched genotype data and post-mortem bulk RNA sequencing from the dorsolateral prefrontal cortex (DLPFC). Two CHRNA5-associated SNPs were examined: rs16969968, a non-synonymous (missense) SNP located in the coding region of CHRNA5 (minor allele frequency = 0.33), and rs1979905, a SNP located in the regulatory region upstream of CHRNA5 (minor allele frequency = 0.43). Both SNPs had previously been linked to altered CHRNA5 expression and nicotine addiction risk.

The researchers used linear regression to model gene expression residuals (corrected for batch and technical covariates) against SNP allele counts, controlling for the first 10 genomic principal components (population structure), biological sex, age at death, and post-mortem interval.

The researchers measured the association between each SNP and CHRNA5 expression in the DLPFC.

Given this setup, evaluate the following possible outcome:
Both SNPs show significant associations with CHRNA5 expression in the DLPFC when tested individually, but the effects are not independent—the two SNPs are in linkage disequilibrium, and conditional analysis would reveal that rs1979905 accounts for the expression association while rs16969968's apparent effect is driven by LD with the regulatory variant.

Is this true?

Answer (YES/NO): YES